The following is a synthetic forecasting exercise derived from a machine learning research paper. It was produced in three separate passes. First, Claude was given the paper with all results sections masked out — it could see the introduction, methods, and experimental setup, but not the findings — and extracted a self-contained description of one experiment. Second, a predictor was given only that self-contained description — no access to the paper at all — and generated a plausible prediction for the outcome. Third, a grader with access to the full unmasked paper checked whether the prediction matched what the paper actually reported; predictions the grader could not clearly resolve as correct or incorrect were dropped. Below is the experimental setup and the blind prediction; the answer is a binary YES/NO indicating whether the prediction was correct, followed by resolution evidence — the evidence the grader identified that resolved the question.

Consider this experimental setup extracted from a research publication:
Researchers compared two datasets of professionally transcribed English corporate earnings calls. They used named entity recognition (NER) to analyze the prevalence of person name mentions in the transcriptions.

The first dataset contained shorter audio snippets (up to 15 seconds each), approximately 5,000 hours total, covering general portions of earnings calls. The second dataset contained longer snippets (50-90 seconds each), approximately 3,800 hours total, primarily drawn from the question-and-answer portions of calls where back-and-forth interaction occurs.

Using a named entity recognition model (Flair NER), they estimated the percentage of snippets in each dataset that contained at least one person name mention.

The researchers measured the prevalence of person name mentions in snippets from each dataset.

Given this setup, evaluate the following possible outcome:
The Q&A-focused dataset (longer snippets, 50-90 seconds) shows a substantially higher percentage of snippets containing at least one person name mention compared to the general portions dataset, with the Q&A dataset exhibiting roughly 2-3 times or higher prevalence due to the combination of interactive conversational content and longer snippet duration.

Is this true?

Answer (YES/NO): YES